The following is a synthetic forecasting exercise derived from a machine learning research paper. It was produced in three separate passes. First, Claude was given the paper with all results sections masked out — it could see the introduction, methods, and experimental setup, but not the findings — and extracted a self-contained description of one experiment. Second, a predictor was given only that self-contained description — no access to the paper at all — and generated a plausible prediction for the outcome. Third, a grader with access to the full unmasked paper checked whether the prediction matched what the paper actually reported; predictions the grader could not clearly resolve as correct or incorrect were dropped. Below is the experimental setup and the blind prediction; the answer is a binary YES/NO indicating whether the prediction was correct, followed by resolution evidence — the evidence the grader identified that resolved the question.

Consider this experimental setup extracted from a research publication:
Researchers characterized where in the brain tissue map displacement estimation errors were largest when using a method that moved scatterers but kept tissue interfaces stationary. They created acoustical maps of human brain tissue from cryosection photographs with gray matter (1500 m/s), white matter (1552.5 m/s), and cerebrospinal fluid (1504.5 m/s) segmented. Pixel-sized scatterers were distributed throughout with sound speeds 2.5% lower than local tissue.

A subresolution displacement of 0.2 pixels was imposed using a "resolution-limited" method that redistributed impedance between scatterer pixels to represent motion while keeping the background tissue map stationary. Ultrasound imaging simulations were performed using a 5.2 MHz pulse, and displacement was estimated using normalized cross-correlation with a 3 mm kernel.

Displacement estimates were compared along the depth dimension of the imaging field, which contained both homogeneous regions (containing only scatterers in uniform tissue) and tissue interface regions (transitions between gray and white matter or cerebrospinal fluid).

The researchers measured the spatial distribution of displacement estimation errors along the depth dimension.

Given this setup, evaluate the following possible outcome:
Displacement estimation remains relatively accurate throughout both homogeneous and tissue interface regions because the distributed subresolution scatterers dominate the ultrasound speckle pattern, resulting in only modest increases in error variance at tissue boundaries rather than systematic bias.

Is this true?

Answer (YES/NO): NO